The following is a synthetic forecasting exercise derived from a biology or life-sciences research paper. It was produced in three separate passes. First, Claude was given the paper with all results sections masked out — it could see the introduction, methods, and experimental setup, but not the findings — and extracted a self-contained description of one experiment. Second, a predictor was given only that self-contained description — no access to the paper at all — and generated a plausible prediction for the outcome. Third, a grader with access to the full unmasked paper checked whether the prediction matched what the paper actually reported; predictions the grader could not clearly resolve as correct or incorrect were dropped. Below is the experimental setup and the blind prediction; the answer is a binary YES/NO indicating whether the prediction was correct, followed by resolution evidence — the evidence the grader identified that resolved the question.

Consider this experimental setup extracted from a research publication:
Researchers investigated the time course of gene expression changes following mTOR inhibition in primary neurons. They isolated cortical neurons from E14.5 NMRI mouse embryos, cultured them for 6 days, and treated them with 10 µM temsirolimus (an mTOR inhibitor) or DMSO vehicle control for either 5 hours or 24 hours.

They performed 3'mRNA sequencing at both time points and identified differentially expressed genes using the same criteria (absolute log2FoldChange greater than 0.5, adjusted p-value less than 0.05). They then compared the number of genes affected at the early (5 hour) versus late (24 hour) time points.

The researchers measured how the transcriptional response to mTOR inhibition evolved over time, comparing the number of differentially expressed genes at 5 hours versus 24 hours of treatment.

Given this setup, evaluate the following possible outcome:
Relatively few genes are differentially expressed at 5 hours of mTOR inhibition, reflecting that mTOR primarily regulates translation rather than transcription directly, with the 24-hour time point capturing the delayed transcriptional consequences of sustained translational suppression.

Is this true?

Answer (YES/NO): NO